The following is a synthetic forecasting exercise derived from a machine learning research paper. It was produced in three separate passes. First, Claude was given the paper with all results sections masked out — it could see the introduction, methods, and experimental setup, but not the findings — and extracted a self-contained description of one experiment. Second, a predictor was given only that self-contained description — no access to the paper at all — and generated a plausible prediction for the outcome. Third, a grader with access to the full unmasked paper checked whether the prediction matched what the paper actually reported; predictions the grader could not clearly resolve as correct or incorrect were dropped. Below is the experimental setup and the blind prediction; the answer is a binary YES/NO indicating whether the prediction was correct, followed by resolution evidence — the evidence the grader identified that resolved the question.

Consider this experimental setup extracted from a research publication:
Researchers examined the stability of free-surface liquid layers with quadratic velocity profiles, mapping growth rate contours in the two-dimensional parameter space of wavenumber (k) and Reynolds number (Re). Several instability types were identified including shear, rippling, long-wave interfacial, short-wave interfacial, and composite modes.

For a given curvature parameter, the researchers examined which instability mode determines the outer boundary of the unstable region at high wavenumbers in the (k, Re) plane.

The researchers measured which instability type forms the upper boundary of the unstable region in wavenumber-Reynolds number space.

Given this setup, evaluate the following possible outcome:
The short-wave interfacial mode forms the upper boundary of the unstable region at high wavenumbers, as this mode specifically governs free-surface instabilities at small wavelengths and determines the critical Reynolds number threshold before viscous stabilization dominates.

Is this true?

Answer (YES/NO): NO